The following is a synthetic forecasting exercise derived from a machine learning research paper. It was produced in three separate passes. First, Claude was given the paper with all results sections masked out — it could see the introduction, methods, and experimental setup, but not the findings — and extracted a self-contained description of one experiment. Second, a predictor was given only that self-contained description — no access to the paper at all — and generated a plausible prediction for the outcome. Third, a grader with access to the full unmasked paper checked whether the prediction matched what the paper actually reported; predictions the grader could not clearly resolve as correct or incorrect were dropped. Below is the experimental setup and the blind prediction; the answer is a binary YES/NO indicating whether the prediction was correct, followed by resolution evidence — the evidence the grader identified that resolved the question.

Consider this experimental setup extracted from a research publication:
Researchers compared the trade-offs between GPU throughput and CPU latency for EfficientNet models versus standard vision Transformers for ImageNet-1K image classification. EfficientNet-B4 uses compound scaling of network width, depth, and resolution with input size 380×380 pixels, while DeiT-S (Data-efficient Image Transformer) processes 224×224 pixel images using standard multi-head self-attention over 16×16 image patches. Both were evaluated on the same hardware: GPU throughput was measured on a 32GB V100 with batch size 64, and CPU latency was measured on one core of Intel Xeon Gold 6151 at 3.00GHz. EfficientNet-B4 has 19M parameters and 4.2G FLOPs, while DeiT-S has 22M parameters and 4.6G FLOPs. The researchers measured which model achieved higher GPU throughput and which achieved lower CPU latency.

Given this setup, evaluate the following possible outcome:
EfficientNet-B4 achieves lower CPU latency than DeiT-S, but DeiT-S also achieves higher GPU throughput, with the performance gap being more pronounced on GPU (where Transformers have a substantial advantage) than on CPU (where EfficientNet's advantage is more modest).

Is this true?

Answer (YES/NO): NO